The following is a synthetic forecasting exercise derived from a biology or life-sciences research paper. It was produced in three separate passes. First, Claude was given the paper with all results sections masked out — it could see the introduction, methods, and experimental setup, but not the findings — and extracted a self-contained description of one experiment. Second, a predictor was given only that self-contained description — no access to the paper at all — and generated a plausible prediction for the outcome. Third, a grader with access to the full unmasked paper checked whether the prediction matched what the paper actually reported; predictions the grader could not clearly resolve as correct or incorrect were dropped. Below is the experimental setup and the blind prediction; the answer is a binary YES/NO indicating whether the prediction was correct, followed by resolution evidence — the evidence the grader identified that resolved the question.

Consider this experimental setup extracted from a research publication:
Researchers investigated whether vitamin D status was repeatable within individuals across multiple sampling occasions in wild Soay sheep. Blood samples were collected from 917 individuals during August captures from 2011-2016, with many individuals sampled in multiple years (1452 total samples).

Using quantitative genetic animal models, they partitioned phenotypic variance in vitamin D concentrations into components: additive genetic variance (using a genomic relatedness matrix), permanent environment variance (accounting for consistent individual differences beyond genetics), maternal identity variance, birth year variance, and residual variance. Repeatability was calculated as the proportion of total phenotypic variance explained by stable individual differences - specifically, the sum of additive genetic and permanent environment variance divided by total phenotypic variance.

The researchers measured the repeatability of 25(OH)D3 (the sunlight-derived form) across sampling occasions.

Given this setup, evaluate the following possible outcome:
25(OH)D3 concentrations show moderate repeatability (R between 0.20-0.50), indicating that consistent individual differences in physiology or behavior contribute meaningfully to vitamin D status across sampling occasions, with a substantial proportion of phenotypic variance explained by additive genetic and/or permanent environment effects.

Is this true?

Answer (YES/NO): YES